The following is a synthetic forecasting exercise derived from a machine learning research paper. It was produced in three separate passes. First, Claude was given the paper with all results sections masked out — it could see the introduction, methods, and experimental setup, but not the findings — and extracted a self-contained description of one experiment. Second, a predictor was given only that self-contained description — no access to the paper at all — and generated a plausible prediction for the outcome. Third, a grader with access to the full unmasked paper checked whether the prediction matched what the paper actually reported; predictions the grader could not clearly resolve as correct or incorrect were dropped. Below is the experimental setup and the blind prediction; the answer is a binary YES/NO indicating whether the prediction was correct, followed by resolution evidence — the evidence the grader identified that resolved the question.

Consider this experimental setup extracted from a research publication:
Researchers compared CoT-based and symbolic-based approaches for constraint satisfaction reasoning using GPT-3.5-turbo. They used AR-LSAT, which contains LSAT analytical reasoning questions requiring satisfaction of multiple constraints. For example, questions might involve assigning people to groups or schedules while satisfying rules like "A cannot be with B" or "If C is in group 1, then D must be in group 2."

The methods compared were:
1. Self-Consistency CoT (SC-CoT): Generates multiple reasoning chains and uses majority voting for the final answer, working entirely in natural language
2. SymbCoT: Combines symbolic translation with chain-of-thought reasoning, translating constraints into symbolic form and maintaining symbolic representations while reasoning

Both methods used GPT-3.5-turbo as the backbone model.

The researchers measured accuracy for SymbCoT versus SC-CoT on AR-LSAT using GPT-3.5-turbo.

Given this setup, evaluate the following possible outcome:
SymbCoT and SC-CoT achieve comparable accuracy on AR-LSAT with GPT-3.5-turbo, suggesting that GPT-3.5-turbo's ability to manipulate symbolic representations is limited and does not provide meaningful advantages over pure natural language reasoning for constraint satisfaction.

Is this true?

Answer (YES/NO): NO